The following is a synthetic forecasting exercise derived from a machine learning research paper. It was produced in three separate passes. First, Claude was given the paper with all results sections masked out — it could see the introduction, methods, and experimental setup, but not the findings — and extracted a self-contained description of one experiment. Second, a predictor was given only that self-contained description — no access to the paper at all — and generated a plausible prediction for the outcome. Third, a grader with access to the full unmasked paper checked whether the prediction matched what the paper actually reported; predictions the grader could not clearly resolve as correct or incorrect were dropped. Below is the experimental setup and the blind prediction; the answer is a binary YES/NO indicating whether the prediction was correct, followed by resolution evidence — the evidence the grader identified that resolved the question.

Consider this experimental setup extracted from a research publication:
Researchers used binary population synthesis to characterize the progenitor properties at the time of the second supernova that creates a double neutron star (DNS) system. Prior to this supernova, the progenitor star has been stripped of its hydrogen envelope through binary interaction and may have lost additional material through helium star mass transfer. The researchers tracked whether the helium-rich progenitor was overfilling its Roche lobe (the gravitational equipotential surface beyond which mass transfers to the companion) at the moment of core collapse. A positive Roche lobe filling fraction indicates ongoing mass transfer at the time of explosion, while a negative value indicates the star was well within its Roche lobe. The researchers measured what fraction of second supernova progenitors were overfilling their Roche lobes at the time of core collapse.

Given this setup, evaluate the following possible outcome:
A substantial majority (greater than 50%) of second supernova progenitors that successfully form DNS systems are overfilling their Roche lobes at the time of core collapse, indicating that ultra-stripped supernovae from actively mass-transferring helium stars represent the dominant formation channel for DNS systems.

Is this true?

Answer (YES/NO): YES